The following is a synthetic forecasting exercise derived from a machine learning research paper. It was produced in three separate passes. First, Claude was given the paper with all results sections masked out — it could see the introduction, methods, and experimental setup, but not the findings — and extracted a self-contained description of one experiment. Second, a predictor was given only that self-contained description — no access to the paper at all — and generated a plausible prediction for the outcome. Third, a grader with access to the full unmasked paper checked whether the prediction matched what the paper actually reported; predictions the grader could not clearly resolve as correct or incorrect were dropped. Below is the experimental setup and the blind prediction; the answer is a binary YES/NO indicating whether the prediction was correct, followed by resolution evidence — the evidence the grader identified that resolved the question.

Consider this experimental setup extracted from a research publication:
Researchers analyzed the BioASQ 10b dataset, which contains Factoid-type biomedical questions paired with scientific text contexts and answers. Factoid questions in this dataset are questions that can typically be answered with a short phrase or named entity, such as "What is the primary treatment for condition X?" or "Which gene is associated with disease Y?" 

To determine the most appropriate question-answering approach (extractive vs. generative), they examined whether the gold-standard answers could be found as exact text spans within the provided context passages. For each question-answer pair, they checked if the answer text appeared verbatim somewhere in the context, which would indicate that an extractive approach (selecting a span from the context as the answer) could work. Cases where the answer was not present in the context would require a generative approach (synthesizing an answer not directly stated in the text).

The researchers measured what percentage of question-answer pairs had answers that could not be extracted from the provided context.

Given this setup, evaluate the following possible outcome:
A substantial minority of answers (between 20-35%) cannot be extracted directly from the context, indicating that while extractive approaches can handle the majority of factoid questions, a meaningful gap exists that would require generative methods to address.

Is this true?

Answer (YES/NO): YES